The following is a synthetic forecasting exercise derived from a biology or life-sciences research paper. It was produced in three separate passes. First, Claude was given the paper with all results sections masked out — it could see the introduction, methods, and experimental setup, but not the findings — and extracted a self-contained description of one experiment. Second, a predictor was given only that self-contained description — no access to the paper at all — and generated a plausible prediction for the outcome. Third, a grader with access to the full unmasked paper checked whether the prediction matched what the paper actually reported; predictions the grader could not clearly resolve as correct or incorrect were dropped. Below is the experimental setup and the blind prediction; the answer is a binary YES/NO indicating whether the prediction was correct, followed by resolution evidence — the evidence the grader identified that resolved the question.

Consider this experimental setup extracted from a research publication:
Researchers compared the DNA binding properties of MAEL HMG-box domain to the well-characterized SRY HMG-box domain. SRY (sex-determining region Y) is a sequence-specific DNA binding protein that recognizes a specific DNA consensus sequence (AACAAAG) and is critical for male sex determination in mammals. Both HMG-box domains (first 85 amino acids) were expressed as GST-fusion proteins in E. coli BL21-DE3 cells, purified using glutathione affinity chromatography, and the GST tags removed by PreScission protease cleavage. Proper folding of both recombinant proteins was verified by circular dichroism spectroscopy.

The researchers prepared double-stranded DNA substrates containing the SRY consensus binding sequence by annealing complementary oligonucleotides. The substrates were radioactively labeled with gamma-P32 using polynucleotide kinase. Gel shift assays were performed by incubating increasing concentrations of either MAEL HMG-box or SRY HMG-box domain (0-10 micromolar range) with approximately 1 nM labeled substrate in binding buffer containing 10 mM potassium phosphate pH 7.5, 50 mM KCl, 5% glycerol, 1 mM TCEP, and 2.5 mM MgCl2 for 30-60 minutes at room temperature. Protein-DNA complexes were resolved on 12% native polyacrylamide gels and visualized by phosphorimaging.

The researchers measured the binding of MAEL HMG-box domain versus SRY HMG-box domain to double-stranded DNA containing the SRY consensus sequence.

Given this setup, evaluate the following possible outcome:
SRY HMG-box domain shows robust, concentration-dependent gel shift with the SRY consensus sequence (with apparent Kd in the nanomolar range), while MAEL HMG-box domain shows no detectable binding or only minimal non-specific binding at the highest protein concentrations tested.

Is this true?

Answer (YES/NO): YES